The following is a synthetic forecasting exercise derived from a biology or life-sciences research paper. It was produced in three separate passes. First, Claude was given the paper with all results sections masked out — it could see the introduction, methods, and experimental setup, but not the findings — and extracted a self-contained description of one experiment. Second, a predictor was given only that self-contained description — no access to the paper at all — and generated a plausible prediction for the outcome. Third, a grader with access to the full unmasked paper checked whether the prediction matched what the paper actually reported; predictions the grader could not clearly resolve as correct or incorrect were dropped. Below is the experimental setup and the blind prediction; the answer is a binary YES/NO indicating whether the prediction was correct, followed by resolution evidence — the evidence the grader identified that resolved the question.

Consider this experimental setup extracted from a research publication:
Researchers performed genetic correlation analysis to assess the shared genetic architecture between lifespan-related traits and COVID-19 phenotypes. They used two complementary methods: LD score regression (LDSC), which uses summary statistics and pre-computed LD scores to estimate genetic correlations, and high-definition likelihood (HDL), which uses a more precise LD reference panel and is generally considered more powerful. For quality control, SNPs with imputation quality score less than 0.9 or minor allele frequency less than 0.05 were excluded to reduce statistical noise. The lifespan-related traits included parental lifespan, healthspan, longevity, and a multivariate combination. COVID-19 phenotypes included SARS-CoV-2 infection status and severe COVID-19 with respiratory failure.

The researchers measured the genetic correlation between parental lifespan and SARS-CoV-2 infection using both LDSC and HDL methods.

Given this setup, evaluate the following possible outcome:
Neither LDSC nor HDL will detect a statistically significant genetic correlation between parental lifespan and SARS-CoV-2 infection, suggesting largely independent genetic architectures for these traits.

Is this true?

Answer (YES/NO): NO